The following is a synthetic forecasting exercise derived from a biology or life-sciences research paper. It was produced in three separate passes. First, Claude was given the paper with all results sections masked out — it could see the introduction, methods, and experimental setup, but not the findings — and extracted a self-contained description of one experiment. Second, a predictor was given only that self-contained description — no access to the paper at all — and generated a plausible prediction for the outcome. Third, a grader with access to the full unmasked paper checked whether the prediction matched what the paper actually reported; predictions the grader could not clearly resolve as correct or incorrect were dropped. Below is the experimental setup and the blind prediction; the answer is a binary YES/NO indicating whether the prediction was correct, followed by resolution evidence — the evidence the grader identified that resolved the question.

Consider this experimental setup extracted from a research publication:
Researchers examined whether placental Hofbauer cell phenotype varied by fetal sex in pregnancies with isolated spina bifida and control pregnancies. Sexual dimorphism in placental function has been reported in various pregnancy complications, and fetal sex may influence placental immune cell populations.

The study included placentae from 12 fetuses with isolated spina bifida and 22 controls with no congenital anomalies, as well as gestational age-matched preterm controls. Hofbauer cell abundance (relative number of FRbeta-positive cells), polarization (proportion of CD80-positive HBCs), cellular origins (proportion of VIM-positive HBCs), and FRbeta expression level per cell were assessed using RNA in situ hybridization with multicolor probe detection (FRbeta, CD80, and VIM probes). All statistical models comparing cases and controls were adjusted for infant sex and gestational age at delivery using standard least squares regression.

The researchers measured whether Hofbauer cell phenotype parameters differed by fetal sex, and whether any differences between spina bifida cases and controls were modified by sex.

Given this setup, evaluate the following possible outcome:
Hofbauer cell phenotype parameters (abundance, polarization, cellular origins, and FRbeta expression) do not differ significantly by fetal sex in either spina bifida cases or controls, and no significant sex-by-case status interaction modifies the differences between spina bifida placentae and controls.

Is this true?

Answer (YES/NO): NO